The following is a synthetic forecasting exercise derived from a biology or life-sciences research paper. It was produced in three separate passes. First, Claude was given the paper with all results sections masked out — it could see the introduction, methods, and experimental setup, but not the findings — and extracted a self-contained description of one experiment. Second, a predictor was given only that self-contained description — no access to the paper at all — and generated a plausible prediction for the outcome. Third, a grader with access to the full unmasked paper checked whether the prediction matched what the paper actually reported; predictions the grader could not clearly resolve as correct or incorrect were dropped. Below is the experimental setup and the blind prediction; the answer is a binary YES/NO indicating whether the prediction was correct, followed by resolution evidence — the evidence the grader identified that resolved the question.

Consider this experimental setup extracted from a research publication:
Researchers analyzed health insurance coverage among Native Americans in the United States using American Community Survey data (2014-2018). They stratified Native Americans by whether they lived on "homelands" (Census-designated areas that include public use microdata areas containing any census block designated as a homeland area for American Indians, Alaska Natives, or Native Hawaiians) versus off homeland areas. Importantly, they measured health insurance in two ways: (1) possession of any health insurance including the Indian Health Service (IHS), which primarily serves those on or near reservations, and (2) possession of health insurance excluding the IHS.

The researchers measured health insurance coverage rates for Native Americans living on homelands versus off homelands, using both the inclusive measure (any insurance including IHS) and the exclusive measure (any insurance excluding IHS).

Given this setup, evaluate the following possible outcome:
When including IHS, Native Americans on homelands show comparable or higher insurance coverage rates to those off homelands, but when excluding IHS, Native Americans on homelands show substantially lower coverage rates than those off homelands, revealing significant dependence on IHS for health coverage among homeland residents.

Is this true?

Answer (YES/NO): YES